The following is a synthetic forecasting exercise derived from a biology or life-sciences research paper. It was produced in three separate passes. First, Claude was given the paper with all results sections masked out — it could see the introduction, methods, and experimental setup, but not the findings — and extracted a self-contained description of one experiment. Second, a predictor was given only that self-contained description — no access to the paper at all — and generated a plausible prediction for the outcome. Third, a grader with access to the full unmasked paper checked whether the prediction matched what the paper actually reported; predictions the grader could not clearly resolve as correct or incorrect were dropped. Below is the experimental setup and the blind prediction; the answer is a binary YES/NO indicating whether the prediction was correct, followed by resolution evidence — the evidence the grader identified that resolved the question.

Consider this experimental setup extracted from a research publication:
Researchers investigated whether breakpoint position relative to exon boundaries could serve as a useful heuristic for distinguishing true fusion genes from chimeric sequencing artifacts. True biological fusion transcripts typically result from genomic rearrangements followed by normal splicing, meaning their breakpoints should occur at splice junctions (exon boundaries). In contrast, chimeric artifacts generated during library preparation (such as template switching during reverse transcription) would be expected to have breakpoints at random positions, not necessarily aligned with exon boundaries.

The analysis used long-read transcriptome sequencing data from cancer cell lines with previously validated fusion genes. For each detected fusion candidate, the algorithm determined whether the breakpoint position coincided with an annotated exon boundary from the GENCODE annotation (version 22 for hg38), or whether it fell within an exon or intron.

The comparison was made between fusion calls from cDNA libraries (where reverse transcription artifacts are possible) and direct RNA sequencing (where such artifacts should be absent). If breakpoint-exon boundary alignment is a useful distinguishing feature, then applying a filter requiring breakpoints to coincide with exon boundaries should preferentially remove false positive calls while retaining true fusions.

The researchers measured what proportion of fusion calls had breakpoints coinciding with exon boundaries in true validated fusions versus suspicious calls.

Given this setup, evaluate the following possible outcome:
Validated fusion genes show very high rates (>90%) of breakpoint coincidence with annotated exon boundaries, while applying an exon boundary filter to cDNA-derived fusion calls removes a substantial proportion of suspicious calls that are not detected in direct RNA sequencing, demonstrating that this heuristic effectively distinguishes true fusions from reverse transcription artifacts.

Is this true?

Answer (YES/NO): NO